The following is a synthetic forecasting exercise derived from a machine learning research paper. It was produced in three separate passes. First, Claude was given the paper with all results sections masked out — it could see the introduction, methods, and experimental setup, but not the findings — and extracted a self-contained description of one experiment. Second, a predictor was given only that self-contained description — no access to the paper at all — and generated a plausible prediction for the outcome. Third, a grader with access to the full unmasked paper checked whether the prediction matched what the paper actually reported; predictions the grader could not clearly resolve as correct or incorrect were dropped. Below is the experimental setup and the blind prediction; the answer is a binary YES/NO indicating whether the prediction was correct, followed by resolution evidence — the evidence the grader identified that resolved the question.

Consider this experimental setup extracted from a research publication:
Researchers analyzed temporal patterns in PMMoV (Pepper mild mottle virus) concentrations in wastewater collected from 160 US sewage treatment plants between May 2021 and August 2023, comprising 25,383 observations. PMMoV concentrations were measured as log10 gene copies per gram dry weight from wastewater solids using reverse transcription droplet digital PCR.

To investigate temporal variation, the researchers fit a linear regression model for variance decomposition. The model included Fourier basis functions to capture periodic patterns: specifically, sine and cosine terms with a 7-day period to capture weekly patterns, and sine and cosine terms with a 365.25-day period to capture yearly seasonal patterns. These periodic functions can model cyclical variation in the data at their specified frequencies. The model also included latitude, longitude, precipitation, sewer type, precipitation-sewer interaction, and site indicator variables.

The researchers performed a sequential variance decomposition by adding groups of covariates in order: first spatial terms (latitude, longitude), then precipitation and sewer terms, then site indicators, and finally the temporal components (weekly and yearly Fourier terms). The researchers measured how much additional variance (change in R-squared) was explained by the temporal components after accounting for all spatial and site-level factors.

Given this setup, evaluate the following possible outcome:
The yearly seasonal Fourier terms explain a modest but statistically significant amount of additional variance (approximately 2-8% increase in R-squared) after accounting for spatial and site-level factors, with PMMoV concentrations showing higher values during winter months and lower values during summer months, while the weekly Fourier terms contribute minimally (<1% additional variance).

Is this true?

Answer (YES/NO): NO